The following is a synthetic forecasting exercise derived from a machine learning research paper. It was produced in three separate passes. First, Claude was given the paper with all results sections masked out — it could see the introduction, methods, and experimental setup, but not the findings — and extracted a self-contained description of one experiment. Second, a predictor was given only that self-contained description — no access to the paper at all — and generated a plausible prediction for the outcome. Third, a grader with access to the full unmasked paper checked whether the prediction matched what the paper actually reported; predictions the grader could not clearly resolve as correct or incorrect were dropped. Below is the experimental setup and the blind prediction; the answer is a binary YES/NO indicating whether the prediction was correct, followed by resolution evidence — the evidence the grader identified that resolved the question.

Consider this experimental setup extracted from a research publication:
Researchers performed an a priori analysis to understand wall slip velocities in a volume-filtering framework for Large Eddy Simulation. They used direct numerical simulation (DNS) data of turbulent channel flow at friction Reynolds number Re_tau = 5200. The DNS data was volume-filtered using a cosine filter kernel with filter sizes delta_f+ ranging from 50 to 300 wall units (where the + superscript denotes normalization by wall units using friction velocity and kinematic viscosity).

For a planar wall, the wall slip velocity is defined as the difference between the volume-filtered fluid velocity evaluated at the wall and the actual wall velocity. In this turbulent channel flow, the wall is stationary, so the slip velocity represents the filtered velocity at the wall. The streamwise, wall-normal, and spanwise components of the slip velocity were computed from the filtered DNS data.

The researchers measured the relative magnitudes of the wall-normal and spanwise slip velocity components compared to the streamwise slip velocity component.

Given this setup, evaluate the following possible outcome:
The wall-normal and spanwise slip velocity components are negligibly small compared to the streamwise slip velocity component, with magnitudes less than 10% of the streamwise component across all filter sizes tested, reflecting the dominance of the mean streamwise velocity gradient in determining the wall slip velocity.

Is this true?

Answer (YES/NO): YES